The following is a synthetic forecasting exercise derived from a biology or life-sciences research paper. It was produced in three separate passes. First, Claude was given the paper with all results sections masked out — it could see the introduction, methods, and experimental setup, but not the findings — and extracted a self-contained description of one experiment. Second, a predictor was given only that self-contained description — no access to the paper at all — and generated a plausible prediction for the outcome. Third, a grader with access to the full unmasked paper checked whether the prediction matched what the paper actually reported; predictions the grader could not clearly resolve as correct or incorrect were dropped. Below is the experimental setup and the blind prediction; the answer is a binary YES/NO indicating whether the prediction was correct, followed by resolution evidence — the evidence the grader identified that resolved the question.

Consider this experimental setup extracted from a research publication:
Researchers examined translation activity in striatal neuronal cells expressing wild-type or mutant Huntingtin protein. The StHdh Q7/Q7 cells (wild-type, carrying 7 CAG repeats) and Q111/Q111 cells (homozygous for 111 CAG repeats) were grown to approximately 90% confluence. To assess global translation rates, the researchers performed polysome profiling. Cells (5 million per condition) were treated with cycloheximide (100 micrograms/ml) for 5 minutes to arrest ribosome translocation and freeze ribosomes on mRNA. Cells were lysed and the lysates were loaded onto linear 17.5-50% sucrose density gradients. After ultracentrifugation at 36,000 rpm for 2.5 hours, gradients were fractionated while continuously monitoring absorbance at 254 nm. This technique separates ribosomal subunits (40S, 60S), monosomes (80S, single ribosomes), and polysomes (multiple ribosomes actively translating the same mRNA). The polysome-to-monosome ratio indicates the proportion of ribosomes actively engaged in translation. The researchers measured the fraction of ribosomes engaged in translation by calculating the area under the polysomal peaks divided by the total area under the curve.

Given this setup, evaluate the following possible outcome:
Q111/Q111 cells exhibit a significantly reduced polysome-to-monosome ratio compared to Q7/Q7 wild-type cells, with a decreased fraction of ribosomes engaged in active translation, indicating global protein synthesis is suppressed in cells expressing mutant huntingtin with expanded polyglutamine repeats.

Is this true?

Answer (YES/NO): YES